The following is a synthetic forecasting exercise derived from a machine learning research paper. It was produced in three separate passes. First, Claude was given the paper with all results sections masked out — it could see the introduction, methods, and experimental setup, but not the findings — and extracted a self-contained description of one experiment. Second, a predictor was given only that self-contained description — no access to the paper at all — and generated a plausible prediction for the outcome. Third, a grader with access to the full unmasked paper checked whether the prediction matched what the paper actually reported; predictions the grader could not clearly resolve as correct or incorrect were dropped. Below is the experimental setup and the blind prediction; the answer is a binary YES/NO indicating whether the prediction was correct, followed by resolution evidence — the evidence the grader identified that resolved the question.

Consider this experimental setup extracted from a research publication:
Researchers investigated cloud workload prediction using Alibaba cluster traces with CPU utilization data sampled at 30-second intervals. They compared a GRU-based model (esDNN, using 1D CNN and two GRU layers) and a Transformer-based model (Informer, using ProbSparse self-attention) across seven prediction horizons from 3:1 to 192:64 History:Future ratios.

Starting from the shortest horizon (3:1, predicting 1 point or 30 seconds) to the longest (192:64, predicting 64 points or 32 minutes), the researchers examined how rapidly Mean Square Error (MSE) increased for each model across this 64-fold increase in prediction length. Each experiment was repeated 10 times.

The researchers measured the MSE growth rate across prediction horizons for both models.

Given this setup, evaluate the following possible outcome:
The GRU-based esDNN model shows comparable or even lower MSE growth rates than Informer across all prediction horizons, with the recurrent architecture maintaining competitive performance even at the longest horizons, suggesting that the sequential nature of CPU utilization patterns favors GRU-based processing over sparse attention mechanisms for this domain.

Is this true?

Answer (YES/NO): NO